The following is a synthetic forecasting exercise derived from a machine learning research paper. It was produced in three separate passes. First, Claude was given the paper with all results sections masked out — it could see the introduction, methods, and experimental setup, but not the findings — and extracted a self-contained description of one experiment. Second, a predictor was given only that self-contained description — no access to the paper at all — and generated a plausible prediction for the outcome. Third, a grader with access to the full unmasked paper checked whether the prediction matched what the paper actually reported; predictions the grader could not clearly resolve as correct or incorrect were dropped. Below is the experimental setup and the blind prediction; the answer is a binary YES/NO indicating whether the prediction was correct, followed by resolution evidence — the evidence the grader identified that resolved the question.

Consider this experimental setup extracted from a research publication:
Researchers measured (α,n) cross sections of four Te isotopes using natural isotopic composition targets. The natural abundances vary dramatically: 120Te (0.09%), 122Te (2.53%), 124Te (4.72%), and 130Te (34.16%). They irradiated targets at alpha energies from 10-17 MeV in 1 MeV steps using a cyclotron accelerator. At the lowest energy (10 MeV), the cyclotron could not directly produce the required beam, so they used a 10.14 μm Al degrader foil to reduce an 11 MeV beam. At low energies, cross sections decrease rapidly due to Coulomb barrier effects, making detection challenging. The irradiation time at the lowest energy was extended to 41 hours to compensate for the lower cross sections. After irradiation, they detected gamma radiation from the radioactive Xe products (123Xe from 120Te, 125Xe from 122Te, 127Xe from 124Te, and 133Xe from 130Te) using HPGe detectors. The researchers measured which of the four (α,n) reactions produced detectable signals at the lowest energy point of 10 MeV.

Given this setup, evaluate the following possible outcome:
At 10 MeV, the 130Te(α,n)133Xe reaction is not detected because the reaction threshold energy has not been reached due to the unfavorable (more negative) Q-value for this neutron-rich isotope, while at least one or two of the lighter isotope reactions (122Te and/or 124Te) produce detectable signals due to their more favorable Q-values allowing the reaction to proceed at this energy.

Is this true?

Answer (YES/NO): NO